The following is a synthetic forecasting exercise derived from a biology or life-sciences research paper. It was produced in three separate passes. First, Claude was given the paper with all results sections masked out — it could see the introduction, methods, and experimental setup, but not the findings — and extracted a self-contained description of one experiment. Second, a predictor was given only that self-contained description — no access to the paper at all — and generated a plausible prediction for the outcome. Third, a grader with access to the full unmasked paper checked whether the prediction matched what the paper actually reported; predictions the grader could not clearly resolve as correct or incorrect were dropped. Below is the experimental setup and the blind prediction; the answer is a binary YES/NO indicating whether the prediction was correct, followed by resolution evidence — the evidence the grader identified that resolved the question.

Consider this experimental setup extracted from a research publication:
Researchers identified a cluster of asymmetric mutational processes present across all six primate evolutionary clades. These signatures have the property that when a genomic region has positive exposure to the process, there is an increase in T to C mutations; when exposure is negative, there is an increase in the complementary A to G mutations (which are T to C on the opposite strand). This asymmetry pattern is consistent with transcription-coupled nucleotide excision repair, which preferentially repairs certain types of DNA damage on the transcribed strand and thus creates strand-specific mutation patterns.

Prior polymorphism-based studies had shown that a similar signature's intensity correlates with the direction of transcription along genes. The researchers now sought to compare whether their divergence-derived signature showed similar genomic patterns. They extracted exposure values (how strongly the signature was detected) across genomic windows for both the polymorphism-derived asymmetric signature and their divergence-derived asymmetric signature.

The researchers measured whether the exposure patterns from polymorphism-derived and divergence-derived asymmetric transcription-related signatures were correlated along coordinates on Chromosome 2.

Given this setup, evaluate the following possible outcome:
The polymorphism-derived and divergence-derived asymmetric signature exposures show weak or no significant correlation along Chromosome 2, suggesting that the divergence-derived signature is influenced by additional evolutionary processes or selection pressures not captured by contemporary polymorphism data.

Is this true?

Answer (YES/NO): NO